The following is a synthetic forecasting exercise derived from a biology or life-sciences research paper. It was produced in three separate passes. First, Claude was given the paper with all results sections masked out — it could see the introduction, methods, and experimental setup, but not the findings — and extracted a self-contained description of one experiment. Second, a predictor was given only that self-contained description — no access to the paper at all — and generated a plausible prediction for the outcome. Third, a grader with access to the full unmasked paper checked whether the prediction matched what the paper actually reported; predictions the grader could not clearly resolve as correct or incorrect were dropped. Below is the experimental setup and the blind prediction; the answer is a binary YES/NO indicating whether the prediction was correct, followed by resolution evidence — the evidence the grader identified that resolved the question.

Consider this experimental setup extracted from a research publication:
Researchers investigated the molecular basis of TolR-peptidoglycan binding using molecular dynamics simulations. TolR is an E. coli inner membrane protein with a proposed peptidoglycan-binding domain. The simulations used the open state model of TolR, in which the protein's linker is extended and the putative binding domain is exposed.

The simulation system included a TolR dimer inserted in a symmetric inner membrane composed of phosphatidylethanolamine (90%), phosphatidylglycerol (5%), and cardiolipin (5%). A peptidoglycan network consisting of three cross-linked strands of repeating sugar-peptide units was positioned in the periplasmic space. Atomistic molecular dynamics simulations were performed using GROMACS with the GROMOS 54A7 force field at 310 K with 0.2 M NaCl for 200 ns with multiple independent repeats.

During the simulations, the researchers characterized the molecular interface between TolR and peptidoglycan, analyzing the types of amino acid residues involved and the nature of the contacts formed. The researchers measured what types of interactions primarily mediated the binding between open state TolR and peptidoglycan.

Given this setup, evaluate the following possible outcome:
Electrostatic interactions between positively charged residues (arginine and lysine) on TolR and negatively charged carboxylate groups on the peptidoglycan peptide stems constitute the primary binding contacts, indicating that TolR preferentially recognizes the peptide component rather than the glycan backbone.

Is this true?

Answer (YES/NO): NO